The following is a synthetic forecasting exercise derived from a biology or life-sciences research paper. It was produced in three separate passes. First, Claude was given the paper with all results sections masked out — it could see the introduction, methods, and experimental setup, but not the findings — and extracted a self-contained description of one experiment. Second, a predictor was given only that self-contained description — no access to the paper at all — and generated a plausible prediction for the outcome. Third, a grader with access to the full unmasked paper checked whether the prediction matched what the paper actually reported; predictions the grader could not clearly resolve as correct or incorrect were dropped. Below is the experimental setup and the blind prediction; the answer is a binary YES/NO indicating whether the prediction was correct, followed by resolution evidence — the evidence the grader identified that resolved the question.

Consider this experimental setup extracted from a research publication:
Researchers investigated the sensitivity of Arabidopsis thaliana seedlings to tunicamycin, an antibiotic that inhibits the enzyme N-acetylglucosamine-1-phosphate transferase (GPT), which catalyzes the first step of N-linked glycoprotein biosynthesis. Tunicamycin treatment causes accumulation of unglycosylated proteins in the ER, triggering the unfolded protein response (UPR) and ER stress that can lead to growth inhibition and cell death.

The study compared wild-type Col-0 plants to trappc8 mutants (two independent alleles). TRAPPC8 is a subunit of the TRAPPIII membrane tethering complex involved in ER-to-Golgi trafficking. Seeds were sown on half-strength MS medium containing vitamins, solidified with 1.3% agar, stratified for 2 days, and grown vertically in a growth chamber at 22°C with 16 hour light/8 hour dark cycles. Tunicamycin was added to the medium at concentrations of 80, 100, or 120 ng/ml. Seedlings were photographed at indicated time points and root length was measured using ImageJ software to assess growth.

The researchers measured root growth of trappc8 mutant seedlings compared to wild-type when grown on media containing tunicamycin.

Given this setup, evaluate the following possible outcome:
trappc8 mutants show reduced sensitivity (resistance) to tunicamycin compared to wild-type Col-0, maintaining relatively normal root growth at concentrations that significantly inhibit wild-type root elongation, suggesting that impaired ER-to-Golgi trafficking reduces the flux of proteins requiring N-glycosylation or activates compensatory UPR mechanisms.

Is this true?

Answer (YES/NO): YES